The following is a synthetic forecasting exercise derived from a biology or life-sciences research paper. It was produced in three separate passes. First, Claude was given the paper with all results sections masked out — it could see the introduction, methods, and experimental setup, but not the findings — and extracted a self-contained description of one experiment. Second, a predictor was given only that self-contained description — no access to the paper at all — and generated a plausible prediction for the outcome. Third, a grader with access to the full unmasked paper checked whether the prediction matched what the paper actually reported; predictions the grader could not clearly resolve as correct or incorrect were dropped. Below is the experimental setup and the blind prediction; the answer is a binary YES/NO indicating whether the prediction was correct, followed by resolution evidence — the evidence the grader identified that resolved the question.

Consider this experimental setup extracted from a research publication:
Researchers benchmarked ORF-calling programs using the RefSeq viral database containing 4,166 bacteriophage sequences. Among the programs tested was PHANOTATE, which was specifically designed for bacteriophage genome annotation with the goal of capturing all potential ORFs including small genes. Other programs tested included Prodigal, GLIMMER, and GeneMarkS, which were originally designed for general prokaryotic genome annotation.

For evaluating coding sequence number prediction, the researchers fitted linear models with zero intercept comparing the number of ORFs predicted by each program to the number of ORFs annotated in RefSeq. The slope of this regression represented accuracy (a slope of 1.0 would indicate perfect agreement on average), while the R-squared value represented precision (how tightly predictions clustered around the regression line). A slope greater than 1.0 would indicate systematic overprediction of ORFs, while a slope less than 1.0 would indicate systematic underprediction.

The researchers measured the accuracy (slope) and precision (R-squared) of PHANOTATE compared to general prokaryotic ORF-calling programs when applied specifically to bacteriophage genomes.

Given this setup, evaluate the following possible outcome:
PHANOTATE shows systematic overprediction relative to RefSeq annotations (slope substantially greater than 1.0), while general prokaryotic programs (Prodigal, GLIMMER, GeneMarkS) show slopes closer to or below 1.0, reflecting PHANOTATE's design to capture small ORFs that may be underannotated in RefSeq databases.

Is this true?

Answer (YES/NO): YES